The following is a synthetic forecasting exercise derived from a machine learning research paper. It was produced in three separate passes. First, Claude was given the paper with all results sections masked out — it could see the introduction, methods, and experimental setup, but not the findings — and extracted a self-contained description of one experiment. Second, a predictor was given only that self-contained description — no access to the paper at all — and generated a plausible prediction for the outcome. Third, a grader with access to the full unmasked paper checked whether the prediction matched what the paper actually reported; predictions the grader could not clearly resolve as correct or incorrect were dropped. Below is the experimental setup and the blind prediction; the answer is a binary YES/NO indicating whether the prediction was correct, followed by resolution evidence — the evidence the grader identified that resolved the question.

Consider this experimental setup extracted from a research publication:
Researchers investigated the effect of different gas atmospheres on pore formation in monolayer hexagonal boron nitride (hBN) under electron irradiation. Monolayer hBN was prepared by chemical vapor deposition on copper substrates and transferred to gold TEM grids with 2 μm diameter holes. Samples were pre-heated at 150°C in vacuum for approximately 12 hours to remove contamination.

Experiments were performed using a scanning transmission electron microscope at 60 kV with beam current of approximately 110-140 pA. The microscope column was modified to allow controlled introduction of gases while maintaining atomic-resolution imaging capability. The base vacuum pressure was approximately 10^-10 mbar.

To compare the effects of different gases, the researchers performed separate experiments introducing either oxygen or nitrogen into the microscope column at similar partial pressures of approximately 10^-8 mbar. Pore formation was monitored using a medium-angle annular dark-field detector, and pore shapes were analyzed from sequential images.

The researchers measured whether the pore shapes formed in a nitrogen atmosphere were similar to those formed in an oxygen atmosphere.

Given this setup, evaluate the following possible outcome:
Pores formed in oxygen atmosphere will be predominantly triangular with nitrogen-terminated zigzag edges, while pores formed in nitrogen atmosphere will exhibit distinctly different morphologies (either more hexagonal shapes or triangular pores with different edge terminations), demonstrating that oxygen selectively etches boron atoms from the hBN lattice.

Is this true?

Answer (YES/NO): NO